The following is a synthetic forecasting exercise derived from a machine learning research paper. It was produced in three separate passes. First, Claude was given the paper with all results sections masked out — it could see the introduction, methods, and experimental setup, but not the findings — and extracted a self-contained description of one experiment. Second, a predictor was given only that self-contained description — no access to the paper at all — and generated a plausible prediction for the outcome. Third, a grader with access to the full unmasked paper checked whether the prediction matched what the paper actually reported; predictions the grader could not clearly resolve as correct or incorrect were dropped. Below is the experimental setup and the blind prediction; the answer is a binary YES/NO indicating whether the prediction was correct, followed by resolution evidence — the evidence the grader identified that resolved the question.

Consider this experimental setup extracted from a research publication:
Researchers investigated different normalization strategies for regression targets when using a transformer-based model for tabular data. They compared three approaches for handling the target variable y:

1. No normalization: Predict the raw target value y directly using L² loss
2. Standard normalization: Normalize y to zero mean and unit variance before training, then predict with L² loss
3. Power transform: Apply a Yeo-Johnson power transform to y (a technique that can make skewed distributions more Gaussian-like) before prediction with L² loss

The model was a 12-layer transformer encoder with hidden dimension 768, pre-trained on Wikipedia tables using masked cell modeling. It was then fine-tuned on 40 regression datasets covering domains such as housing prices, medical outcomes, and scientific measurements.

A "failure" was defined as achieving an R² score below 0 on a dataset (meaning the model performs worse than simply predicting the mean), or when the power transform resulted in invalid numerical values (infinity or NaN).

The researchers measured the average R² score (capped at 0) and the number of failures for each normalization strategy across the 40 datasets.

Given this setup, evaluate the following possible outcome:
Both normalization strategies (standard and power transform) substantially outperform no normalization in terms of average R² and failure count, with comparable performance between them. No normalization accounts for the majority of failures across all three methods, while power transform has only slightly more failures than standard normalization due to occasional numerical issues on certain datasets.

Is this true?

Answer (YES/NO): NO